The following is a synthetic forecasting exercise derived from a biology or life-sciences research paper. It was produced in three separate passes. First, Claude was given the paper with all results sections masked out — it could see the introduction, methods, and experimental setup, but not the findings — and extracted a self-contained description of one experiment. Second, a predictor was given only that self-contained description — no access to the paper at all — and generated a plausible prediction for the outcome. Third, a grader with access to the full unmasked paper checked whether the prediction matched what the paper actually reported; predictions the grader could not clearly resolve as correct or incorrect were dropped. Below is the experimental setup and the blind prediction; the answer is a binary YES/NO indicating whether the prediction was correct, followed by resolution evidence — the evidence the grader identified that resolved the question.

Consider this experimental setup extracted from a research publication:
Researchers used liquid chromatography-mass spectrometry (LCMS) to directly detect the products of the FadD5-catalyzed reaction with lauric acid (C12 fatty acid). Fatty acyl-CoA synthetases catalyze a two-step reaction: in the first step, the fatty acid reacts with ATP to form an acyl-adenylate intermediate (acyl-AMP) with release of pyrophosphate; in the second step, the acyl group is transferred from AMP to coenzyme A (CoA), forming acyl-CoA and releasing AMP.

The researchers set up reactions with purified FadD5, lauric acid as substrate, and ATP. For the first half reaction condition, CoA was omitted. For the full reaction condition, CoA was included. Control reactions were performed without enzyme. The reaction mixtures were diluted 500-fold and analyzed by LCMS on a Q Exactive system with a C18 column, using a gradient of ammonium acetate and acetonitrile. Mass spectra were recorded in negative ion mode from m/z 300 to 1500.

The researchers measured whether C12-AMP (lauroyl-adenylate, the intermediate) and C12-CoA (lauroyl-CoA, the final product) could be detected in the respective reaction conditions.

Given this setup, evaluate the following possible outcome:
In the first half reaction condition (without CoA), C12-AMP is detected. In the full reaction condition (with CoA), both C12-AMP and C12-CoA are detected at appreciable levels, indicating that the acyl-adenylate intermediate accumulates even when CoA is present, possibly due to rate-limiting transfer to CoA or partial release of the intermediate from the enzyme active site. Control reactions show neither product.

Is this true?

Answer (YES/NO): YES